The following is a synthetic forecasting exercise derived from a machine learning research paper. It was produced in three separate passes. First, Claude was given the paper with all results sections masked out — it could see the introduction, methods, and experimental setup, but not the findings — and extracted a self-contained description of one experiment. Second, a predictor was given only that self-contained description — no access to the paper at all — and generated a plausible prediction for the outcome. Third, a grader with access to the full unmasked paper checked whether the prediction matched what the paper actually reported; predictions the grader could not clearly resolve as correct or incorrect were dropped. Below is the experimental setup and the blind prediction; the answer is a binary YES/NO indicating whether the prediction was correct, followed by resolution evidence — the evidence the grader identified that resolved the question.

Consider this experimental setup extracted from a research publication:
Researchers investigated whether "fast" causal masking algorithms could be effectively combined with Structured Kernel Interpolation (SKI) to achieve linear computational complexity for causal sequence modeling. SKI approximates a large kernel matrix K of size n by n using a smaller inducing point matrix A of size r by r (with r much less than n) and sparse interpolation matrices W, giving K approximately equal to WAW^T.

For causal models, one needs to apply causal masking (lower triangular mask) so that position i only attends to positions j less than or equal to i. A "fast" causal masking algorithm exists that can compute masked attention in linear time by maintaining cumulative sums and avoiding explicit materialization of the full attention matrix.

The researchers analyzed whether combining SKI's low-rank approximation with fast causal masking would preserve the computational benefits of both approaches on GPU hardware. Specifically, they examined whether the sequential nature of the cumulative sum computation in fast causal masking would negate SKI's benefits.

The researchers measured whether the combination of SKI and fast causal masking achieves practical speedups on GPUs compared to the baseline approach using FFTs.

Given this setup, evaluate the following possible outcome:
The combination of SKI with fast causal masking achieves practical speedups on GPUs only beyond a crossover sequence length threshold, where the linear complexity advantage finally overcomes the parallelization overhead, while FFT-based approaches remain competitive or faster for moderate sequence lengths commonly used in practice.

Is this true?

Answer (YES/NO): NO